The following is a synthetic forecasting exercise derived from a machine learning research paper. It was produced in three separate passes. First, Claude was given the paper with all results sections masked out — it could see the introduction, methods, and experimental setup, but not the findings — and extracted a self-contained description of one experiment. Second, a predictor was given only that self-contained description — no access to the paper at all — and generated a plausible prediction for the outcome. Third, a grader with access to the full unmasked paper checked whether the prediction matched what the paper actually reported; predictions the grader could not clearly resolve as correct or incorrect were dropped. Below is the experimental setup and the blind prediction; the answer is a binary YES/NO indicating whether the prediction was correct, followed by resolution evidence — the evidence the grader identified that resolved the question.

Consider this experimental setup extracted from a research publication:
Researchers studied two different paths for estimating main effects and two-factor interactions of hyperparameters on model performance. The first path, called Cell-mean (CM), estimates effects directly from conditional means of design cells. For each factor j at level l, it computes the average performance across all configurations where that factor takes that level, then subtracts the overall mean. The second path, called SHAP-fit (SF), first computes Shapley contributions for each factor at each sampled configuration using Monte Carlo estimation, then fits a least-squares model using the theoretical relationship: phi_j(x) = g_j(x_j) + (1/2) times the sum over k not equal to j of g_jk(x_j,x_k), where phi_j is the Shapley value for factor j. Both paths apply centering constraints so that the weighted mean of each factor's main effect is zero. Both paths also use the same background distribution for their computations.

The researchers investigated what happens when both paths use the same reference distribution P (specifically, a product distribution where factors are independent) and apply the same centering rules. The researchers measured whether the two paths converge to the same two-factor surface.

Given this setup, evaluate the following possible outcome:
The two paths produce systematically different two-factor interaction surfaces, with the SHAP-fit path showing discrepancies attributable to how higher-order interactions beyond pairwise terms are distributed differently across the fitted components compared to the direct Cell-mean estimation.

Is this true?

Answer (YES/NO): NO